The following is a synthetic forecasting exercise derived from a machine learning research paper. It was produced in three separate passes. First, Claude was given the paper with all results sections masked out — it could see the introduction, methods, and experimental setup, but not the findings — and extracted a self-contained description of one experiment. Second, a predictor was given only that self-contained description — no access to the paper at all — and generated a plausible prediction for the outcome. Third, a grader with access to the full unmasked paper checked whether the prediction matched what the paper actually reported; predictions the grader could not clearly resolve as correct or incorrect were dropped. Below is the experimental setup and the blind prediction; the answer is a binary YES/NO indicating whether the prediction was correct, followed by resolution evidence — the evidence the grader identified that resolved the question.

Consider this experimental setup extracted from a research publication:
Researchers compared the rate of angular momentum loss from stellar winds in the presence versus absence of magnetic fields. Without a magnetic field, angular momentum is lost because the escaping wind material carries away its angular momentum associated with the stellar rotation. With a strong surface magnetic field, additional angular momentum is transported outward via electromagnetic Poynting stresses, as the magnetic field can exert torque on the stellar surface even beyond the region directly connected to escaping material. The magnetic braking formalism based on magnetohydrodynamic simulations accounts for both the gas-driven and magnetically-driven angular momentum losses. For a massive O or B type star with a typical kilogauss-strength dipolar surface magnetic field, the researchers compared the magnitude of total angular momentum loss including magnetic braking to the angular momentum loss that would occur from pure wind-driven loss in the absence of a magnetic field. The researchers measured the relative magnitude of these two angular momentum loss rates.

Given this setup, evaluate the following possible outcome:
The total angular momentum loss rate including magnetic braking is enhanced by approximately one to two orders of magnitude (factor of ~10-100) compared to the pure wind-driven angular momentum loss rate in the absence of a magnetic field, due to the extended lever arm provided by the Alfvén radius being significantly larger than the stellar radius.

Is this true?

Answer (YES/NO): YES